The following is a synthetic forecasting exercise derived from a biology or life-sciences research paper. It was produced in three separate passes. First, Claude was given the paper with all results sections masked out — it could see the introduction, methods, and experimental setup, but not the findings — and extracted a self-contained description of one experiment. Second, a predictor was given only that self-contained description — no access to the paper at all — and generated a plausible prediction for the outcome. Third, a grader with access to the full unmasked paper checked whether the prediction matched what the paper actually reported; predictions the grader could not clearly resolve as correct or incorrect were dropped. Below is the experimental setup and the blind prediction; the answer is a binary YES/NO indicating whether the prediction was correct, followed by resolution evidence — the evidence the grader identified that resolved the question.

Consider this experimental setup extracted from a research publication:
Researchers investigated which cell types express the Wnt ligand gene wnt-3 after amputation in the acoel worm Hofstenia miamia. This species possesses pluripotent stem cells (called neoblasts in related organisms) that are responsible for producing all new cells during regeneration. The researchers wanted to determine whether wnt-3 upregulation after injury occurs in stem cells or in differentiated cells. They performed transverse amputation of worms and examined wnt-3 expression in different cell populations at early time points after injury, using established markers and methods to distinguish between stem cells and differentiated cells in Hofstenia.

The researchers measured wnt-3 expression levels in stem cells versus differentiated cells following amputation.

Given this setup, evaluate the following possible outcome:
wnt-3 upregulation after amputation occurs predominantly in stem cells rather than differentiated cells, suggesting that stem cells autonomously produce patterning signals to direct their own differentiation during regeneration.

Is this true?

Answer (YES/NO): YES